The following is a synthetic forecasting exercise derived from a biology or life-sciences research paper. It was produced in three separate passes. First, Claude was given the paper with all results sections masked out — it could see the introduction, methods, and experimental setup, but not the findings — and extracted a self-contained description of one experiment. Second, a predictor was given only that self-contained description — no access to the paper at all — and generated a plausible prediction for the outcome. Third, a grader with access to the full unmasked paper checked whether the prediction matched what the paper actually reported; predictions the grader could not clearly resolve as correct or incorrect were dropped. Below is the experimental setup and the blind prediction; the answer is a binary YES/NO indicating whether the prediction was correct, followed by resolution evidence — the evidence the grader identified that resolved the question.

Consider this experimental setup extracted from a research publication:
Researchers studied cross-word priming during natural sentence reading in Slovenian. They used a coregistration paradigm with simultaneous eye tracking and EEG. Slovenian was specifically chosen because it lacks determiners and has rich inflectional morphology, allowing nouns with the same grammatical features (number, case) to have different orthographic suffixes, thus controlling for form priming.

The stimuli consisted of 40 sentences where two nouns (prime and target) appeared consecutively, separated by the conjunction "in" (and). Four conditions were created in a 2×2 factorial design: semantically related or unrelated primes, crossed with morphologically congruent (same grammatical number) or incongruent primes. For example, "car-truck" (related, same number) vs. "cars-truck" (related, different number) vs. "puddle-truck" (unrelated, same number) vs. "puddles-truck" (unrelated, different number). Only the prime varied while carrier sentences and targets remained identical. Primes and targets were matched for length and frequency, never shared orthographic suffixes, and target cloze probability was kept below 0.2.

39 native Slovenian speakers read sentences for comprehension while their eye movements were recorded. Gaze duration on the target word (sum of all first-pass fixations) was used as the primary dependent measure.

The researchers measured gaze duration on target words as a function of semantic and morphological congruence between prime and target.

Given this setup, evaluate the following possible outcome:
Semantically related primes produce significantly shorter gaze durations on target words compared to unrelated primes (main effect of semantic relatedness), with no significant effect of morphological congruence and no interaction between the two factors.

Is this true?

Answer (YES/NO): YES